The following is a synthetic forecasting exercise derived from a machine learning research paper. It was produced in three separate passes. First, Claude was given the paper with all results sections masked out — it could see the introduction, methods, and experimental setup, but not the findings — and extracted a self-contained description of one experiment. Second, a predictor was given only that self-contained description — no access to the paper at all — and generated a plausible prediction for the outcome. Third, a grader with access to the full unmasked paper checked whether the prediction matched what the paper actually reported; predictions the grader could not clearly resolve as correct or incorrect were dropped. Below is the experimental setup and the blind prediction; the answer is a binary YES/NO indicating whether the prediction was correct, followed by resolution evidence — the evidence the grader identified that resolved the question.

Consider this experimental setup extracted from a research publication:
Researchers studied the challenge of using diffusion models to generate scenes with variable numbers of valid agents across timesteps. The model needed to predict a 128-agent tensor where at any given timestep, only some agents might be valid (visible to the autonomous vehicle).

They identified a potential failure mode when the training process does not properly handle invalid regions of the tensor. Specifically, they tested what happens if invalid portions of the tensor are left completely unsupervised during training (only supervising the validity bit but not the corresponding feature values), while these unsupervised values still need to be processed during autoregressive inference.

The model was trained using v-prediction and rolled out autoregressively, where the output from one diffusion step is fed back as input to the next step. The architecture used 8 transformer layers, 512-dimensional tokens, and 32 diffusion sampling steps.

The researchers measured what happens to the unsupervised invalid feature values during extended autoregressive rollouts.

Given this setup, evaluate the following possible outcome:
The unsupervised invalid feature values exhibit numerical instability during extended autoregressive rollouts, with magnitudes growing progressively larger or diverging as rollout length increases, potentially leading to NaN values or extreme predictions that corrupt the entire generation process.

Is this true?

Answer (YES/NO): NO